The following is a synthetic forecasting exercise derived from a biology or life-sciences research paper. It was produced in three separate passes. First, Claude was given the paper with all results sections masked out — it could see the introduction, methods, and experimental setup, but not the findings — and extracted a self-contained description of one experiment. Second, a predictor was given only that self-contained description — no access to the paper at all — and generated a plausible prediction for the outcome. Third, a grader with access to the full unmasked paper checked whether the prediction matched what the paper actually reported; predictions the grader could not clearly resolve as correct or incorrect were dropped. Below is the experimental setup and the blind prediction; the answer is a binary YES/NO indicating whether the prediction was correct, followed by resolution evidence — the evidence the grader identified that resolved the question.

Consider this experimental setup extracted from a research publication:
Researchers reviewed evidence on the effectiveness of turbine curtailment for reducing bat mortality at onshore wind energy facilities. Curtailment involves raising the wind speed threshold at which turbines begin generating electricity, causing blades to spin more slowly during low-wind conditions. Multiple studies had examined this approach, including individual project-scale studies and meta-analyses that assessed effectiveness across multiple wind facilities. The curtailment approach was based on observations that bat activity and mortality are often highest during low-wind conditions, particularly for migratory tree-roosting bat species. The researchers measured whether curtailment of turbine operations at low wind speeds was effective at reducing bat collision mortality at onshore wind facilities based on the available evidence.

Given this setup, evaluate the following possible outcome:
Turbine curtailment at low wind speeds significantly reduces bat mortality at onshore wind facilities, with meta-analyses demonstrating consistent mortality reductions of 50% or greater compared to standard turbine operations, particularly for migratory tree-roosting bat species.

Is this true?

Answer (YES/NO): YES